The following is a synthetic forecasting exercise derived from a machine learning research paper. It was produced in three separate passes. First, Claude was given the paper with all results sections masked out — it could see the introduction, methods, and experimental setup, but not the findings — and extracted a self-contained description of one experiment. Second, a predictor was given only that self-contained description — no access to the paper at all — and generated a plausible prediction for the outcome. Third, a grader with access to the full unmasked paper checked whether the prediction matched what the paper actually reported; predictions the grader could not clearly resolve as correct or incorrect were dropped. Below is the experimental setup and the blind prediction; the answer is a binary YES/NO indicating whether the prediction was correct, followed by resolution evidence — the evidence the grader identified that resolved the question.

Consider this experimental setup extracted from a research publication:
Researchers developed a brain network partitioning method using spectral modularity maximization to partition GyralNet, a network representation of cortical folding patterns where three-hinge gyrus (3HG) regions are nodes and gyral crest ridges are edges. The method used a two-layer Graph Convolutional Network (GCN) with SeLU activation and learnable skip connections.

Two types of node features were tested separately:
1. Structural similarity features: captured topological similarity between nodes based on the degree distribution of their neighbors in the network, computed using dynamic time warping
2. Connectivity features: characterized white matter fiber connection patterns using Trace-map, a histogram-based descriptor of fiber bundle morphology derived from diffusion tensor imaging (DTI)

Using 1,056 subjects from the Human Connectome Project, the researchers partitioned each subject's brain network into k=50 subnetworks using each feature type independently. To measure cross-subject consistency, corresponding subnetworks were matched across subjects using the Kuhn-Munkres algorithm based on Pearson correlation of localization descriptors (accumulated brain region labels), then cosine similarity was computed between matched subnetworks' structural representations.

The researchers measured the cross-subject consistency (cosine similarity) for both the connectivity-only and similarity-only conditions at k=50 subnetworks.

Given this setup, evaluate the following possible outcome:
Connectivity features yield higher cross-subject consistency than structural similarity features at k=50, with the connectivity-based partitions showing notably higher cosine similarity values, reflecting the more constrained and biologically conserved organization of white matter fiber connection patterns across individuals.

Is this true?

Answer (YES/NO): YES